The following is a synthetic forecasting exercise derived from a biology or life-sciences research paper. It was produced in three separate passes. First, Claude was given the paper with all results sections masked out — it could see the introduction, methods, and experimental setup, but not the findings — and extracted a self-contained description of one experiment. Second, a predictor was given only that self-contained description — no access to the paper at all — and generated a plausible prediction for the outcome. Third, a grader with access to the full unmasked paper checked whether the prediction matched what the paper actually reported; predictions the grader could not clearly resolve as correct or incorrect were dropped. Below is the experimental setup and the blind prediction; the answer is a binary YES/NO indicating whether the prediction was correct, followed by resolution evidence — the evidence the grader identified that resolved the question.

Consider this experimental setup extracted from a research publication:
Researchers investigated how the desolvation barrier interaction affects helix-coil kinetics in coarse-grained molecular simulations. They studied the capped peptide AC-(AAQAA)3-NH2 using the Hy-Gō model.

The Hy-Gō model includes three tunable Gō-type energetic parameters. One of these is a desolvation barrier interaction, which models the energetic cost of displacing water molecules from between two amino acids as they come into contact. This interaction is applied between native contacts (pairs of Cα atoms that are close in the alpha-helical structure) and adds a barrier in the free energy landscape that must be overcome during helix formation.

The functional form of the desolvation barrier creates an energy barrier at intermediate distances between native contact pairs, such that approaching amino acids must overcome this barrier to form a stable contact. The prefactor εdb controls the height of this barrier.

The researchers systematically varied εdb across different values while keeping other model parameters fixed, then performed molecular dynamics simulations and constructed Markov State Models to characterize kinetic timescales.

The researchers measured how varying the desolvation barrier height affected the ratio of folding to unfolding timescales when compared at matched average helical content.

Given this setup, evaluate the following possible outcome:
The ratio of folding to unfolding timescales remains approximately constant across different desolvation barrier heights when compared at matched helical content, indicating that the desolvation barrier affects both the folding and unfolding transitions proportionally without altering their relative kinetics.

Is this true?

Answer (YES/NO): YES